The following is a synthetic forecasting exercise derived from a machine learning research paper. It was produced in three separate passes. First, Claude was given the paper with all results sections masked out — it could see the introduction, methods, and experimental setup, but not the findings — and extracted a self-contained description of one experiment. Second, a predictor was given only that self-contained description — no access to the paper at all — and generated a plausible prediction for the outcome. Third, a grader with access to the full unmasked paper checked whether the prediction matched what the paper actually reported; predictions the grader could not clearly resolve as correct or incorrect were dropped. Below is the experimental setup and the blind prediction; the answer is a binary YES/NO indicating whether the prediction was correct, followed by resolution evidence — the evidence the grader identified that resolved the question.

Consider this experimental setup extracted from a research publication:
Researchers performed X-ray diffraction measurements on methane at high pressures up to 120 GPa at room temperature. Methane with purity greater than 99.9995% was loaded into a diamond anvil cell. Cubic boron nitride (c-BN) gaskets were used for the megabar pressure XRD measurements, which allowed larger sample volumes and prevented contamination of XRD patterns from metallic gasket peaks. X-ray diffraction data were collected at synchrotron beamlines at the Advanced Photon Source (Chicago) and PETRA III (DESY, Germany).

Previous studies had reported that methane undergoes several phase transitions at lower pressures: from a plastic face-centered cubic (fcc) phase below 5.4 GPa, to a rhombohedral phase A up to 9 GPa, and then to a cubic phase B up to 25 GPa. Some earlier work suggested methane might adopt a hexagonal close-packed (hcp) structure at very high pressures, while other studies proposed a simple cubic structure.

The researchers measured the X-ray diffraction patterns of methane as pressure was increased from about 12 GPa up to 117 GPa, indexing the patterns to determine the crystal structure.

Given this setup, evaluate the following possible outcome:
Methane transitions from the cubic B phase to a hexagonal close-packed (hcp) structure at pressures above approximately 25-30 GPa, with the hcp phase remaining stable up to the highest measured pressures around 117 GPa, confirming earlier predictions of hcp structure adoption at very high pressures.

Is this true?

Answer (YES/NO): NO